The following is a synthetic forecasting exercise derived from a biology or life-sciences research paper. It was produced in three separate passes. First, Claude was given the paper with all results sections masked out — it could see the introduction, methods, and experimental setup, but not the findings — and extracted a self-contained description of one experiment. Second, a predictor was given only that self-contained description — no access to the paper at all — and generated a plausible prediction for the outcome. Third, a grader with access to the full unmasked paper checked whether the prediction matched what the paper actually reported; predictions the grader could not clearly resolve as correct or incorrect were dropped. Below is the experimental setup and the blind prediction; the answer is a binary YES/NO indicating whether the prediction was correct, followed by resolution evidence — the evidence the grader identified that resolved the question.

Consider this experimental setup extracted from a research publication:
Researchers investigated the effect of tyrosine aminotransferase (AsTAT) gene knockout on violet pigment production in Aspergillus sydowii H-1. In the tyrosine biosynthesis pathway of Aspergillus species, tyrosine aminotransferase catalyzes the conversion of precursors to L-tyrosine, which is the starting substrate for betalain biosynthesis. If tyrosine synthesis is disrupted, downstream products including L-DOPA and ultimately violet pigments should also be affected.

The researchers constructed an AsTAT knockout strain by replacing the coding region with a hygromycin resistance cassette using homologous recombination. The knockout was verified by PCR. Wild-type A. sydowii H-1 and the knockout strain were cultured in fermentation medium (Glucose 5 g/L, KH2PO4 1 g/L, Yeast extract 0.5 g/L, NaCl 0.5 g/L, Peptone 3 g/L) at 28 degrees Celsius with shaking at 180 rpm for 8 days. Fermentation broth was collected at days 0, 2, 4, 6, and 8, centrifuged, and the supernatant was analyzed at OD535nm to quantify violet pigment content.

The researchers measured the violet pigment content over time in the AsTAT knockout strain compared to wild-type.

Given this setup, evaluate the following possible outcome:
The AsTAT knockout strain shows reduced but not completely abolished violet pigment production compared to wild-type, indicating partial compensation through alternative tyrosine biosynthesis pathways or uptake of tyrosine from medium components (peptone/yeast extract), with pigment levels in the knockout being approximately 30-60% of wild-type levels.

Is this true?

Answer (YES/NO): NO